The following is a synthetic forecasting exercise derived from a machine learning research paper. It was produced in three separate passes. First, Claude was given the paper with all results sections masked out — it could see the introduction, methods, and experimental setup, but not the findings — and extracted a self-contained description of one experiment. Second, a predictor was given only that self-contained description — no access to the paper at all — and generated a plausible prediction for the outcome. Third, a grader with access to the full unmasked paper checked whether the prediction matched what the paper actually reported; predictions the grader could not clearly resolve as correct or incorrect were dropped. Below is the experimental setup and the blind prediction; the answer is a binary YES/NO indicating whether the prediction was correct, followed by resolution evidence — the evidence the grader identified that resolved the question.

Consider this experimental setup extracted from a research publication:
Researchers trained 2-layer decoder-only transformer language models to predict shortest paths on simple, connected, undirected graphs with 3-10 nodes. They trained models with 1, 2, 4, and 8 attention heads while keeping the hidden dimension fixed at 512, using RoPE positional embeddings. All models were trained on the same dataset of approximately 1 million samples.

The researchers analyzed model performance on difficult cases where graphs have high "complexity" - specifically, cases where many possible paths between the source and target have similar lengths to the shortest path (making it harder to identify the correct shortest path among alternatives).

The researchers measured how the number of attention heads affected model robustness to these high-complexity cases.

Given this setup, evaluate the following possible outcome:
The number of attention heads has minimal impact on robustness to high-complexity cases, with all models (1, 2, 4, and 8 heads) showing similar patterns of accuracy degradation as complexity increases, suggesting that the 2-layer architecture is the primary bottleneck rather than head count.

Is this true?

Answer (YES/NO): NO